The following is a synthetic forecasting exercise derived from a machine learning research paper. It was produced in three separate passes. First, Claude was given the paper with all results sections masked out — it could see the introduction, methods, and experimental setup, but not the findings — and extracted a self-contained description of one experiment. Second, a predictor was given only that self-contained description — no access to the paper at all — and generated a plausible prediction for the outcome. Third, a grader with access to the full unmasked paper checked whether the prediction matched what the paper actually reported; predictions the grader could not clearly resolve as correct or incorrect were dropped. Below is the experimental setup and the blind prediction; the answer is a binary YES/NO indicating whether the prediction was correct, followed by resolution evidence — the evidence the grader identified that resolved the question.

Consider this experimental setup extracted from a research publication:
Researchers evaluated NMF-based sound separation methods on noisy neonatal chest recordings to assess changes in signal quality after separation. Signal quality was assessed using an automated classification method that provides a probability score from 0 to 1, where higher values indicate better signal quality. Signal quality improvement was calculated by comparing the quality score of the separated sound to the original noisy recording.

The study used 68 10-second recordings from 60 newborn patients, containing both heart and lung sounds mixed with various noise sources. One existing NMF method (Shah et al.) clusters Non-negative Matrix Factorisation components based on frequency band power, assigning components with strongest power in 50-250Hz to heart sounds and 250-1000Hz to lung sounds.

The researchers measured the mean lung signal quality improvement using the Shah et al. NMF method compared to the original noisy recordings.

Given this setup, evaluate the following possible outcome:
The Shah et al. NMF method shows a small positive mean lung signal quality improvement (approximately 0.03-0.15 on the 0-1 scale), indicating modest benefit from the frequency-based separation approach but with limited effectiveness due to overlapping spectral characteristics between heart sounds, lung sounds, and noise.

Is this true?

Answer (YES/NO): NO